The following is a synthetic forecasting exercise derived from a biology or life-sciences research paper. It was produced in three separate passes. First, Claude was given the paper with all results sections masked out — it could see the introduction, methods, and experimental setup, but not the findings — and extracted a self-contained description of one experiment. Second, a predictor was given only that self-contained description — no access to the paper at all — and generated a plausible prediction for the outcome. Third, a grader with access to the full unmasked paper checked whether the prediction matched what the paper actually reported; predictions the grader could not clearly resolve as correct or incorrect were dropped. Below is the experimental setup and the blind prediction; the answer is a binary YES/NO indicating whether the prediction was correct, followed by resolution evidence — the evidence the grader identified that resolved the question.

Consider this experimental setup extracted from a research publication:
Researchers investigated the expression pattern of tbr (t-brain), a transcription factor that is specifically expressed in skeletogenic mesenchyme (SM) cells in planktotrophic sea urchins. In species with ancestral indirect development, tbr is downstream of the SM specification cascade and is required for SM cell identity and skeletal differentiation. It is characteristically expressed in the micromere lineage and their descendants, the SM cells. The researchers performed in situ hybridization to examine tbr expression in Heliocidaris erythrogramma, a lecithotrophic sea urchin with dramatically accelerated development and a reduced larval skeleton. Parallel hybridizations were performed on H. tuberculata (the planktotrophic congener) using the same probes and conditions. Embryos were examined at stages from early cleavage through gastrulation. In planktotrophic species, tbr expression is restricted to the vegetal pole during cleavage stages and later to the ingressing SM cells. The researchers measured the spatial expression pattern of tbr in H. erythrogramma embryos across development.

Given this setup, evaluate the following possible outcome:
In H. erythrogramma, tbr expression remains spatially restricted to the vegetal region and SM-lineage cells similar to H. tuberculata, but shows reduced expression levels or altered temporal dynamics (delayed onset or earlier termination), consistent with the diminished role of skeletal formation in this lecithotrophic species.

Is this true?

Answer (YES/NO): NO